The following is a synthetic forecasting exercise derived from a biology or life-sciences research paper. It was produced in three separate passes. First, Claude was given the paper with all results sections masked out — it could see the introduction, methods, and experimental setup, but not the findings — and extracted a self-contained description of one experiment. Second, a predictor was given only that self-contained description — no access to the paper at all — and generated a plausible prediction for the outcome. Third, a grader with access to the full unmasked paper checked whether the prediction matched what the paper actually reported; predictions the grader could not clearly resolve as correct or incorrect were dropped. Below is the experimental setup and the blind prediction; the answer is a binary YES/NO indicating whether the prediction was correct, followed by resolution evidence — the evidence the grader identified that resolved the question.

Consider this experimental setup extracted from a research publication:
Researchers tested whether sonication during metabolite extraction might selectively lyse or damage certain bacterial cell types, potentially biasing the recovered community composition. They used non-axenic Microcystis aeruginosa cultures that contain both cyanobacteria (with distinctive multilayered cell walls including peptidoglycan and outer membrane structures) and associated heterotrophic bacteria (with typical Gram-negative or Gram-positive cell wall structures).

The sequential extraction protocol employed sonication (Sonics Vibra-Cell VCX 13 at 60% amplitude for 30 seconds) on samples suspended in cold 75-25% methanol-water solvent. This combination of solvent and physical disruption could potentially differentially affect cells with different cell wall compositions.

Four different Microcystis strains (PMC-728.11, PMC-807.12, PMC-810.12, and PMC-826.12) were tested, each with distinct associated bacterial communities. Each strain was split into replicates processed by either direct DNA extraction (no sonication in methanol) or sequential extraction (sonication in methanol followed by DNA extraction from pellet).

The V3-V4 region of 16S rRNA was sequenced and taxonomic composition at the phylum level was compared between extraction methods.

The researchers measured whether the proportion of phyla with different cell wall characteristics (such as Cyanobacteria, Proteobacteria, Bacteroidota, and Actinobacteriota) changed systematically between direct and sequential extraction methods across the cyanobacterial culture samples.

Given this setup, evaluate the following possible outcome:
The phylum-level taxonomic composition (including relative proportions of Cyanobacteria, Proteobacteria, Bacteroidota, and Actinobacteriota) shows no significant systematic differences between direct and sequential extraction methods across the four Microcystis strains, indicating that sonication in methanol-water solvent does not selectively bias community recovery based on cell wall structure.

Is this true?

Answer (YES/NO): YES